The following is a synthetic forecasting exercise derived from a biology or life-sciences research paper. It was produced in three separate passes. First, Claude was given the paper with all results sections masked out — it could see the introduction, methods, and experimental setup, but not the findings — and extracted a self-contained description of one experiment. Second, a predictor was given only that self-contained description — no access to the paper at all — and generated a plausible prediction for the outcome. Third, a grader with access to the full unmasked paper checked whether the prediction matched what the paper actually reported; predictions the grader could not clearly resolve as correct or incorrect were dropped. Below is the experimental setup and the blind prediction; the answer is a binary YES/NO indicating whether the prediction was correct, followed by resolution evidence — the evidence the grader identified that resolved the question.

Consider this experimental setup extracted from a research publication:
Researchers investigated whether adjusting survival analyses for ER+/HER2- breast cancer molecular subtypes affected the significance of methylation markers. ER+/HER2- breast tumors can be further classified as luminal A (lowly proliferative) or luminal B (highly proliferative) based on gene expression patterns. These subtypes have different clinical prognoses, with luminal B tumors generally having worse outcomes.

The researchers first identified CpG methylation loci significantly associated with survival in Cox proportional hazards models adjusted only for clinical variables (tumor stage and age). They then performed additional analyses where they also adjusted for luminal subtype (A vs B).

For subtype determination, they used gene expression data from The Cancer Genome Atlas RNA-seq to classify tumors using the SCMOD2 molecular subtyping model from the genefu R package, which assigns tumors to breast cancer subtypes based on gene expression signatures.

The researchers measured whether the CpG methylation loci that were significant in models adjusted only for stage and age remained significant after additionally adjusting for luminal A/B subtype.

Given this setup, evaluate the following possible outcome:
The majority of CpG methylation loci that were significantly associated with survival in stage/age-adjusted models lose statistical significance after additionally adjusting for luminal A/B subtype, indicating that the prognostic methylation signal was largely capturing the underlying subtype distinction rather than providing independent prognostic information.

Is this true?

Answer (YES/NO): NO